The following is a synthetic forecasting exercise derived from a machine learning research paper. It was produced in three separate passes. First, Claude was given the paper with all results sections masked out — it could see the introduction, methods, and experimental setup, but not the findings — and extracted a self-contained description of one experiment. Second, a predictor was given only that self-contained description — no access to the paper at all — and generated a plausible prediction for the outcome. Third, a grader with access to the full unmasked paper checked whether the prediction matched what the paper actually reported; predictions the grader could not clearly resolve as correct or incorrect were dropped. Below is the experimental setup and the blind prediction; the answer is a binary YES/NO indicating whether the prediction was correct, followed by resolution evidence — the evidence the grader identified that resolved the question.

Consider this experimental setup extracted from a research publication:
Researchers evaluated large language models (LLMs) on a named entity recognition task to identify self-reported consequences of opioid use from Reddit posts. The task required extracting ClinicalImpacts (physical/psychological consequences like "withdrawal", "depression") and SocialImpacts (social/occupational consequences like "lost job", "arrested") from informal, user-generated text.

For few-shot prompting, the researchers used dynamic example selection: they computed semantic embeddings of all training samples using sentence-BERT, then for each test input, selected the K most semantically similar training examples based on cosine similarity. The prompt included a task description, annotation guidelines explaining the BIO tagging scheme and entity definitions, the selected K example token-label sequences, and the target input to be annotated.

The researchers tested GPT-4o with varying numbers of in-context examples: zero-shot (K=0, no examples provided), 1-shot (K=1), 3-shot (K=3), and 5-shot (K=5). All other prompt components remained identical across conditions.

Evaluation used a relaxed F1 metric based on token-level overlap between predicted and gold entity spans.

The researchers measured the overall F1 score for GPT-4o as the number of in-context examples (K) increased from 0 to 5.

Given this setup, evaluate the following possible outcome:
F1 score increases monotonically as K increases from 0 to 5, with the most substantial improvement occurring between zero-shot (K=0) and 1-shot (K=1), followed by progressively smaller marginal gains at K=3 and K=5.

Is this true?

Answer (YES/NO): NO